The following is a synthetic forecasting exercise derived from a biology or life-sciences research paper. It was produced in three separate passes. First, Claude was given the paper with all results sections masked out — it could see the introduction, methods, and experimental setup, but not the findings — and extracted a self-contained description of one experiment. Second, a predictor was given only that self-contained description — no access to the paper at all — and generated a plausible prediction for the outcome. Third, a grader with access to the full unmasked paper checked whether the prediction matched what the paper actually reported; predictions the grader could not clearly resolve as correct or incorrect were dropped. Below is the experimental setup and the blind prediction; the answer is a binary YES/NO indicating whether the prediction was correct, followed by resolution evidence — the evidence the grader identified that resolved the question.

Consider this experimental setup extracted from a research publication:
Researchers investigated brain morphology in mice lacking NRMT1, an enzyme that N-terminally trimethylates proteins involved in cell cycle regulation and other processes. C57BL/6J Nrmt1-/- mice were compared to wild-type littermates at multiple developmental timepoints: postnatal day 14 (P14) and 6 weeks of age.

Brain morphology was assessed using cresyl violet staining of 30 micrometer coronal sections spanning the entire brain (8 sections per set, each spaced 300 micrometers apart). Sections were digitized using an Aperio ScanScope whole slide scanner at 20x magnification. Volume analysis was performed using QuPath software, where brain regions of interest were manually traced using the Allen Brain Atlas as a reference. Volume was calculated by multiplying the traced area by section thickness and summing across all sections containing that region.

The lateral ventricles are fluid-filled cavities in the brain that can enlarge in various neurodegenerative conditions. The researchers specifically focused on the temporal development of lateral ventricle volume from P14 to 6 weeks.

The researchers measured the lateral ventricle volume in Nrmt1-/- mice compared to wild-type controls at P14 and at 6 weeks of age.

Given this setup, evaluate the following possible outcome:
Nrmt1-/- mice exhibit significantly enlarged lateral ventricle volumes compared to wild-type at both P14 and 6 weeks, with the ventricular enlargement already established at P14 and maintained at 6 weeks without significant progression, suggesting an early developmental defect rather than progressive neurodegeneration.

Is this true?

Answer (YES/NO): NO